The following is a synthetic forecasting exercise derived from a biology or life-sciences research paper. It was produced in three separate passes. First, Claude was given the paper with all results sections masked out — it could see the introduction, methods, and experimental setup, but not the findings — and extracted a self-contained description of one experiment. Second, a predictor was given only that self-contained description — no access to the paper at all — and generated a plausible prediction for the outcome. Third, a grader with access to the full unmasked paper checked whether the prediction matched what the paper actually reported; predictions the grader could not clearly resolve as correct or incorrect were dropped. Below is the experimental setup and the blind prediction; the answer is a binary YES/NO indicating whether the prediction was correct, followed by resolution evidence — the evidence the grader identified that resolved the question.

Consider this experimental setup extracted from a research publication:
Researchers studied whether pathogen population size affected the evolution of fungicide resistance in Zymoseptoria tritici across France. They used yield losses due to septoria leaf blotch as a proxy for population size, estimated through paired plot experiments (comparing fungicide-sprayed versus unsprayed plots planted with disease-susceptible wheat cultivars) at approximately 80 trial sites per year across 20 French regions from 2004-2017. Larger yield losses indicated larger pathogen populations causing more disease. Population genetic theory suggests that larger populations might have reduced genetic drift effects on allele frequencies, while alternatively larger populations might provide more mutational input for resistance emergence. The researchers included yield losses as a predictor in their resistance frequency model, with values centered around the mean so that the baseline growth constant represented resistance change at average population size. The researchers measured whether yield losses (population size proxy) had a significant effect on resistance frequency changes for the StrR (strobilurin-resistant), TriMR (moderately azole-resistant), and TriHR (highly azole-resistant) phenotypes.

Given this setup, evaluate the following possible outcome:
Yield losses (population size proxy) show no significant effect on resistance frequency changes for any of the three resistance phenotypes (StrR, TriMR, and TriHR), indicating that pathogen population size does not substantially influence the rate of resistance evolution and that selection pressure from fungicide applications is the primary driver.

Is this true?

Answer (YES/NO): YES